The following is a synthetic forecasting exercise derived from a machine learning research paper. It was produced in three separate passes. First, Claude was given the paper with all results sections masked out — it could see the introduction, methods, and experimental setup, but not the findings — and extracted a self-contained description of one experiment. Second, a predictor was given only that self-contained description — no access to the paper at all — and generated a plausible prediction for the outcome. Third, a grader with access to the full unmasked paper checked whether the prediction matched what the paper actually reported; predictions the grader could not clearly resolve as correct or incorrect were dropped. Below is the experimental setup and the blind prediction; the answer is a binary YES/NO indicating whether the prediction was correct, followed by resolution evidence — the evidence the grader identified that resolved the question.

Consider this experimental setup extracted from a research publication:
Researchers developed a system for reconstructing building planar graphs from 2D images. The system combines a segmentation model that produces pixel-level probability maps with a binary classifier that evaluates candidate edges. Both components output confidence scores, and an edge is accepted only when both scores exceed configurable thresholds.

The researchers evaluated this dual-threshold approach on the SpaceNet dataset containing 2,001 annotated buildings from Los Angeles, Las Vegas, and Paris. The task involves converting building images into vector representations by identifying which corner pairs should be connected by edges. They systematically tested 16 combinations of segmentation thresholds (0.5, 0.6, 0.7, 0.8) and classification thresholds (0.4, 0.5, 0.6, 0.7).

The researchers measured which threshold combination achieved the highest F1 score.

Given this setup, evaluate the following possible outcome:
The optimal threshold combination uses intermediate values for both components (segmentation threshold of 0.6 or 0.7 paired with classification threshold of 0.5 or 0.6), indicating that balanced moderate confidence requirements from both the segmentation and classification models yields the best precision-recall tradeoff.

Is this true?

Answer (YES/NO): NO